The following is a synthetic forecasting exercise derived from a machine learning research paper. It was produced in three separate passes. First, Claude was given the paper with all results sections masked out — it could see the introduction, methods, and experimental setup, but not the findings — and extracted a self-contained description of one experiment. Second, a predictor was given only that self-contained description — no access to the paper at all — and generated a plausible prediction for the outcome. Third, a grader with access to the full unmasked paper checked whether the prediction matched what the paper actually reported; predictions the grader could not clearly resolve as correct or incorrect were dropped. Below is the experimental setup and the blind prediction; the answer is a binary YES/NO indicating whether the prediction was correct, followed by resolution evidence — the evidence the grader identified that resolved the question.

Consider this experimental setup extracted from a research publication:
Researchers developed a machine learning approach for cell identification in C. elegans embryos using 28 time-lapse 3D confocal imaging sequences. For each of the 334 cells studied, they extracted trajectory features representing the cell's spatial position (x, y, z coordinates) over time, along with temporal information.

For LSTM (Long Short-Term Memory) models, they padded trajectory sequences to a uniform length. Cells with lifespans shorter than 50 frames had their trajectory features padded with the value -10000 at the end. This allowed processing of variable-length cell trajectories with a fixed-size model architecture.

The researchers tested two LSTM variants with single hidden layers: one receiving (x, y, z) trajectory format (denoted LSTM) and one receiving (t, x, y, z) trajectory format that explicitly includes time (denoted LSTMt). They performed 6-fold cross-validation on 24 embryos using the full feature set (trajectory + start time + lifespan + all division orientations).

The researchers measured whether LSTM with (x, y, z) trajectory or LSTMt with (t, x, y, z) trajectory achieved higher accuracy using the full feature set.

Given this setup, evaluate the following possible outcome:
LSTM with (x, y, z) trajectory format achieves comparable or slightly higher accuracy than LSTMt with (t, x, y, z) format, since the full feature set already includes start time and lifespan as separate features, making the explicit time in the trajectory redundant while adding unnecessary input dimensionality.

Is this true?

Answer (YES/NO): YES